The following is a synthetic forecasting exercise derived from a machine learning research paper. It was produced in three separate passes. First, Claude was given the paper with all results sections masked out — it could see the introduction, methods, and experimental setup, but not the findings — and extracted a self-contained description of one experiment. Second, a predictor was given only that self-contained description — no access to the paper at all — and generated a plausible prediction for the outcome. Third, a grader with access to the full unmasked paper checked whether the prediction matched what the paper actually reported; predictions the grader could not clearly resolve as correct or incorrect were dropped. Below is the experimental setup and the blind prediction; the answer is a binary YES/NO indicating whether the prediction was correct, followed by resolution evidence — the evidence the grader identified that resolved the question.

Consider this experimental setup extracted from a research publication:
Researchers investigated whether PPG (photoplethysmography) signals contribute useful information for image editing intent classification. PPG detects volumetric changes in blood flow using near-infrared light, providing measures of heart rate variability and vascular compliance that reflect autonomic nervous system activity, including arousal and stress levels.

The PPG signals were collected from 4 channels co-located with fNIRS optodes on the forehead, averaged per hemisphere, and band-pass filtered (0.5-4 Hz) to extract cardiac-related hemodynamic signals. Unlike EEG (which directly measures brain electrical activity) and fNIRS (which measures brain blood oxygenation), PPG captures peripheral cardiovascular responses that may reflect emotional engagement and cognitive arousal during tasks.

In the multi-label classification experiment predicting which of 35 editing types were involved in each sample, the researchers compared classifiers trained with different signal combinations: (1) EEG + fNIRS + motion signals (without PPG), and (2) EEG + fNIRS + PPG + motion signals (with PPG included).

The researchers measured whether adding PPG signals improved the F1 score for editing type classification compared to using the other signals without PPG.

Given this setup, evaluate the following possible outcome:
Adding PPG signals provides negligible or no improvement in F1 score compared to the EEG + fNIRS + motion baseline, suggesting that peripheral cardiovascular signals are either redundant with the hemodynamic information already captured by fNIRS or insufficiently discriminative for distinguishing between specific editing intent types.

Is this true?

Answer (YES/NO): YES